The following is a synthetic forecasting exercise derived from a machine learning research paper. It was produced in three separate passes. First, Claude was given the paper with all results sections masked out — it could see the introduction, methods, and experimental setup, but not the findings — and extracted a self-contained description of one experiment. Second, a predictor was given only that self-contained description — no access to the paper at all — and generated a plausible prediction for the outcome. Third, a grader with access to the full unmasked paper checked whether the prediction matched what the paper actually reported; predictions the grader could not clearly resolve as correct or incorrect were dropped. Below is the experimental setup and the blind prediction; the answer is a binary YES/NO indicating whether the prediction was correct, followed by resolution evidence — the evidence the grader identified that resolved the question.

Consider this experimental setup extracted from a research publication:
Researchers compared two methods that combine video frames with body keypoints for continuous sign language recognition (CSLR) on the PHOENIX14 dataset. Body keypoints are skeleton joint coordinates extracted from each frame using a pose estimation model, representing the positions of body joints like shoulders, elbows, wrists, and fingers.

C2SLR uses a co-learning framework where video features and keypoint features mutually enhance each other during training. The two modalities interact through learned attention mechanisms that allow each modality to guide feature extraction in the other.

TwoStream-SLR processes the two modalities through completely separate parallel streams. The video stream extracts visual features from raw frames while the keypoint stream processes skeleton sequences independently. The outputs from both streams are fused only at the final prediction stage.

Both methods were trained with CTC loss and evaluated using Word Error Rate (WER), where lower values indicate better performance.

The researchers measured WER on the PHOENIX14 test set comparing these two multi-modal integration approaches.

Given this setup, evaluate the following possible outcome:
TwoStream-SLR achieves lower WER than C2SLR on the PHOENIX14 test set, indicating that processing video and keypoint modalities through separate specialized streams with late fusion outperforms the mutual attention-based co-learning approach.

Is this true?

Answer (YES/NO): YES